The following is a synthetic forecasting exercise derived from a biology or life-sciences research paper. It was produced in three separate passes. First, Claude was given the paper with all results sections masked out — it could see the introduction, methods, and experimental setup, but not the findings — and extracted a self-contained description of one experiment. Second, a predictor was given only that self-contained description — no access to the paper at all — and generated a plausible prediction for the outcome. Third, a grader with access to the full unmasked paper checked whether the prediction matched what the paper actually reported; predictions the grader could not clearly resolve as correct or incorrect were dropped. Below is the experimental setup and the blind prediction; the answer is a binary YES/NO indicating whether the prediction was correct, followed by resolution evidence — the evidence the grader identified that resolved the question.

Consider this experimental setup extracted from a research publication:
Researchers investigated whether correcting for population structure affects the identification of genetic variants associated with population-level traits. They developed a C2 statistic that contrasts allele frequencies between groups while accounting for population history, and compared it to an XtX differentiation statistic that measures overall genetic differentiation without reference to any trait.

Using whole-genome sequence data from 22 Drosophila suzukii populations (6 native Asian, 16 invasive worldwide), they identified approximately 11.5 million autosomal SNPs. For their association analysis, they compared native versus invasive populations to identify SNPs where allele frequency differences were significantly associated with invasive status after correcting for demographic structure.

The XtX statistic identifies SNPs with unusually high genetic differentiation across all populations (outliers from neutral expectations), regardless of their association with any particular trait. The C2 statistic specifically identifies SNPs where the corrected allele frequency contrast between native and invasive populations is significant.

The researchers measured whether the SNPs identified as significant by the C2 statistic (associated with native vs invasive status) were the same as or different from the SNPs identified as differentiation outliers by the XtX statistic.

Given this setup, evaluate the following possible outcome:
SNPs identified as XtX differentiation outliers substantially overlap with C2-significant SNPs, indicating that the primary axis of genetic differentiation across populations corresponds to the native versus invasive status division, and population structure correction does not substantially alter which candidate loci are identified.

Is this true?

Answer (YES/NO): NO